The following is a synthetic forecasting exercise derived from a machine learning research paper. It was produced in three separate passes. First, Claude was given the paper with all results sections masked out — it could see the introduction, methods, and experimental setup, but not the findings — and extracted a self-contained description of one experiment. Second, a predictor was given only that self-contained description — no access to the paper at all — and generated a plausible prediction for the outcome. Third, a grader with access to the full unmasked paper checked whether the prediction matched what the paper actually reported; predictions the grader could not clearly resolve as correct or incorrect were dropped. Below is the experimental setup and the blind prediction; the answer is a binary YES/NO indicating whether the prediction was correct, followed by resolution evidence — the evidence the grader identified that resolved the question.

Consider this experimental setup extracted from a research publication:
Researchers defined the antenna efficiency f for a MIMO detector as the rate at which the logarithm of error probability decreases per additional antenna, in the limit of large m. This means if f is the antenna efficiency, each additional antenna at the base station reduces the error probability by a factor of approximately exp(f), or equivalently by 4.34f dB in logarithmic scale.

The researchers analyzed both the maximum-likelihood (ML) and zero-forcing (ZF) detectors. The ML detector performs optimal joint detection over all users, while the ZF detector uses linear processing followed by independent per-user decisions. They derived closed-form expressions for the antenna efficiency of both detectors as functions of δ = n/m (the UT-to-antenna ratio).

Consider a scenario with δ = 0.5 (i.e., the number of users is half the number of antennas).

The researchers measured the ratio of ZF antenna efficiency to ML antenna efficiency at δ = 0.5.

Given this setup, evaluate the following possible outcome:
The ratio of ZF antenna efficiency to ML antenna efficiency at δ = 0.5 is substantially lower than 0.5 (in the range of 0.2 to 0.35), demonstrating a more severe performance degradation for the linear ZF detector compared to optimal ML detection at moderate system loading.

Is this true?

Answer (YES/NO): NO